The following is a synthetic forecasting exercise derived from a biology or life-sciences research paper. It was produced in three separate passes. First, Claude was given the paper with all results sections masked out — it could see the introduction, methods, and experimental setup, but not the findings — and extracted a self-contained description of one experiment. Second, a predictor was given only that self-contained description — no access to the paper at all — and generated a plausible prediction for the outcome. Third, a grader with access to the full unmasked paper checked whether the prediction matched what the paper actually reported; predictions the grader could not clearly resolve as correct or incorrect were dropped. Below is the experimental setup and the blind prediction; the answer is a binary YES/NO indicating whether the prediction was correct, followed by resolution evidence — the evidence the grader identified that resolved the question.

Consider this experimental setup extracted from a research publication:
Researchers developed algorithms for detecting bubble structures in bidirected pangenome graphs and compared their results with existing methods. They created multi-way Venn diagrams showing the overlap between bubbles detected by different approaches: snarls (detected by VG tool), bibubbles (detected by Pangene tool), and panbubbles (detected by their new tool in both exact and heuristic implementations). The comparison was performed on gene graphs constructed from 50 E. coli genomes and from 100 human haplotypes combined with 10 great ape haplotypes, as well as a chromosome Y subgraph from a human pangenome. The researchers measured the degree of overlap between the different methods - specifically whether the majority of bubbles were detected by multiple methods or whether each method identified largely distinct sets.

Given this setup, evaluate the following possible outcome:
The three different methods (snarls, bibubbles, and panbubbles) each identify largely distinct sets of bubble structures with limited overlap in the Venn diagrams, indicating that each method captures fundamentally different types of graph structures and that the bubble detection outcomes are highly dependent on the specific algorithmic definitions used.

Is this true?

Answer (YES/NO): NO